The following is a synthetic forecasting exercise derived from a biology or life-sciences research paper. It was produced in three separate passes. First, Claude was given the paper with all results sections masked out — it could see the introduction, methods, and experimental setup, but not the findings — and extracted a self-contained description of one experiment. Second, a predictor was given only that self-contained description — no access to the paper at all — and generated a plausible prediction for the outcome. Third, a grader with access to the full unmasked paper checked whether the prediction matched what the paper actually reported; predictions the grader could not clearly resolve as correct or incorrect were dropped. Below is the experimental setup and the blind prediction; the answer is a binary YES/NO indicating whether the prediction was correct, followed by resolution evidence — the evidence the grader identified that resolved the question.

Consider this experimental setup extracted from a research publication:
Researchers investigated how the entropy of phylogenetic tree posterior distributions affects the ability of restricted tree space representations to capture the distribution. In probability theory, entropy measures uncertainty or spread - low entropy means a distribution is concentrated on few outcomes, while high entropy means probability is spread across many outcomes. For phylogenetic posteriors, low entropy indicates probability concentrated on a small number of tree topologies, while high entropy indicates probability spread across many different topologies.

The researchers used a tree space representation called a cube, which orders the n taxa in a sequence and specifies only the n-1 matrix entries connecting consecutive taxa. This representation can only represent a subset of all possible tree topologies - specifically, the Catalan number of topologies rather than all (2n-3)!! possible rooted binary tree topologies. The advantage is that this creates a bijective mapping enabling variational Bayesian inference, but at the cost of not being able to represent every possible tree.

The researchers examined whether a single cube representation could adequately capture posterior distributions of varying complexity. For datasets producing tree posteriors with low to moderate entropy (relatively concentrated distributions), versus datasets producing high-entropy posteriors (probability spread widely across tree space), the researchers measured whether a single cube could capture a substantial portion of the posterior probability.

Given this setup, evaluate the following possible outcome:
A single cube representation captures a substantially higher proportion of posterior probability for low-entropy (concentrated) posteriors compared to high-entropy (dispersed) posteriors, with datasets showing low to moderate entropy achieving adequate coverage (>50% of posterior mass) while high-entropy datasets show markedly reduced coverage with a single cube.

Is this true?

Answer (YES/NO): NO